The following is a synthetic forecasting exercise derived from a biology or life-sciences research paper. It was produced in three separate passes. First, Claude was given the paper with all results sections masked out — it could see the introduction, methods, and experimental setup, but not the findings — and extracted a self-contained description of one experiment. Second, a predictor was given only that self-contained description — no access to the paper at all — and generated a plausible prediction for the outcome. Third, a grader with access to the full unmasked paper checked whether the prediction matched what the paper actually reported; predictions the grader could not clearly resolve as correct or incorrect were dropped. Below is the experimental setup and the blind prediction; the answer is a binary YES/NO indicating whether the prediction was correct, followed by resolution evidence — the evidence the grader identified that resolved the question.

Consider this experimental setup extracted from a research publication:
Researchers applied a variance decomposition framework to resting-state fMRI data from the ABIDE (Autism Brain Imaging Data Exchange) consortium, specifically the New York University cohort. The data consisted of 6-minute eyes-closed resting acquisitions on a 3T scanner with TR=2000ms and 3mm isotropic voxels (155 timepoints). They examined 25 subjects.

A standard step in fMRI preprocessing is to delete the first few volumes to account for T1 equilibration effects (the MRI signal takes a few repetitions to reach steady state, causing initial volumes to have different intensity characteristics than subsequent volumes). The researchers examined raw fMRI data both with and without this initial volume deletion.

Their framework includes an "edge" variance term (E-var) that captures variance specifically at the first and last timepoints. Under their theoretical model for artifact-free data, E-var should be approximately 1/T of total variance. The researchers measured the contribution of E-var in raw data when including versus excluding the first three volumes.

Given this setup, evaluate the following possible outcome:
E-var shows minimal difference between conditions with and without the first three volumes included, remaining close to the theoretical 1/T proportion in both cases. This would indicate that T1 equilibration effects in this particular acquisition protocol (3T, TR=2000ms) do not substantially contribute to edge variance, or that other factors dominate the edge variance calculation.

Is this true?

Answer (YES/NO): NO